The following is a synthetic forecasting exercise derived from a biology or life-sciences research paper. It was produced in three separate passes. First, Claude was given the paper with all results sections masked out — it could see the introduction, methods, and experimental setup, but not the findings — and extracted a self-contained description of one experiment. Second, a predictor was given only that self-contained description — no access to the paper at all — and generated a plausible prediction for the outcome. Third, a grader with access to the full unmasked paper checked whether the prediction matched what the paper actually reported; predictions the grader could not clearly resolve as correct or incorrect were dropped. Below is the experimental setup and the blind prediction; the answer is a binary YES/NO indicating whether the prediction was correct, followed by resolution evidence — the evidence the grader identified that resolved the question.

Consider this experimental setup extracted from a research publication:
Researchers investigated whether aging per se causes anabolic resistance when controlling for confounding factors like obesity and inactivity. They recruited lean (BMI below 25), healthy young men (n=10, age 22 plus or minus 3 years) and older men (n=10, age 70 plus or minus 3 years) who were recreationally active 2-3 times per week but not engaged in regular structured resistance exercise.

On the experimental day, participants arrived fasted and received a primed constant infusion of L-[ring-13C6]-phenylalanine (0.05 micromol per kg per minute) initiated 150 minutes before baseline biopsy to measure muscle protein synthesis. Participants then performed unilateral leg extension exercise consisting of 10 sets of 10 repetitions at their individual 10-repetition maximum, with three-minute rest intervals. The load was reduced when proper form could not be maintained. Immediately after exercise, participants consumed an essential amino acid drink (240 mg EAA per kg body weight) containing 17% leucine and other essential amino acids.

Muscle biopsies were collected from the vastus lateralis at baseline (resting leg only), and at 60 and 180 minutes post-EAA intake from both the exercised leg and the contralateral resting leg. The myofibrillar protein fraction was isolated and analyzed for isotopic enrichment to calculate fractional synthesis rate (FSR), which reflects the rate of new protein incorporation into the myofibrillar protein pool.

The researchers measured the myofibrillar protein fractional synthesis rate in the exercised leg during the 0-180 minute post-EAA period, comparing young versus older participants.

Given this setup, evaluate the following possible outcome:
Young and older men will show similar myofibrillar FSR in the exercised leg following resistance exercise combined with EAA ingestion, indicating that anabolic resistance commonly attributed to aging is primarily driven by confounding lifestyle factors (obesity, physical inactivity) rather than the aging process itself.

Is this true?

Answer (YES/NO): YES